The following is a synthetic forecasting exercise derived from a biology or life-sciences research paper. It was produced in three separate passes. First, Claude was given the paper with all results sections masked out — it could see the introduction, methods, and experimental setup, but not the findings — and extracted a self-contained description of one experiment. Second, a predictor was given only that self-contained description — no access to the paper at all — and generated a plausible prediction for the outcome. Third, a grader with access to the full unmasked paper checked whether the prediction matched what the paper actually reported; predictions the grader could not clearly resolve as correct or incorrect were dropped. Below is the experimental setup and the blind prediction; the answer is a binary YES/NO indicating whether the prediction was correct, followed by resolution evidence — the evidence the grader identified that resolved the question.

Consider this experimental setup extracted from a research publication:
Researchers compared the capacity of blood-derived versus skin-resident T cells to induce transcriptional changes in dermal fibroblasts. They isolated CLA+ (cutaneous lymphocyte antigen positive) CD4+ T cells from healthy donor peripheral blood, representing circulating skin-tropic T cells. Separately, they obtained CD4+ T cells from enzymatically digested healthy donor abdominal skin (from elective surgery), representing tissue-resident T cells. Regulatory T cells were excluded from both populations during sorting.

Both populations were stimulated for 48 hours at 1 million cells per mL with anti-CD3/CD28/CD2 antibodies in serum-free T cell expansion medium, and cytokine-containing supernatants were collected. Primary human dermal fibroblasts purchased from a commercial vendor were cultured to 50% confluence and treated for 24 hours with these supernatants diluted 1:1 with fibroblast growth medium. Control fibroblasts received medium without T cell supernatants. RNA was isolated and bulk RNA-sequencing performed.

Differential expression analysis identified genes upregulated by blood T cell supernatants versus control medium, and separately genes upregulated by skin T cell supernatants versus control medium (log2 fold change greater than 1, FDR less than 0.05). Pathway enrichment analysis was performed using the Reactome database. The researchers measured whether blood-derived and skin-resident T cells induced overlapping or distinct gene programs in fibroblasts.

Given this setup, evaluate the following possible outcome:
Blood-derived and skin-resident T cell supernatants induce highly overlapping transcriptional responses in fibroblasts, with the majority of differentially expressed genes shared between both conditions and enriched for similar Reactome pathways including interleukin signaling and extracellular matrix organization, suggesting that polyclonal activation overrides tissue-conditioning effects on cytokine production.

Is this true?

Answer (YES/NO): NO